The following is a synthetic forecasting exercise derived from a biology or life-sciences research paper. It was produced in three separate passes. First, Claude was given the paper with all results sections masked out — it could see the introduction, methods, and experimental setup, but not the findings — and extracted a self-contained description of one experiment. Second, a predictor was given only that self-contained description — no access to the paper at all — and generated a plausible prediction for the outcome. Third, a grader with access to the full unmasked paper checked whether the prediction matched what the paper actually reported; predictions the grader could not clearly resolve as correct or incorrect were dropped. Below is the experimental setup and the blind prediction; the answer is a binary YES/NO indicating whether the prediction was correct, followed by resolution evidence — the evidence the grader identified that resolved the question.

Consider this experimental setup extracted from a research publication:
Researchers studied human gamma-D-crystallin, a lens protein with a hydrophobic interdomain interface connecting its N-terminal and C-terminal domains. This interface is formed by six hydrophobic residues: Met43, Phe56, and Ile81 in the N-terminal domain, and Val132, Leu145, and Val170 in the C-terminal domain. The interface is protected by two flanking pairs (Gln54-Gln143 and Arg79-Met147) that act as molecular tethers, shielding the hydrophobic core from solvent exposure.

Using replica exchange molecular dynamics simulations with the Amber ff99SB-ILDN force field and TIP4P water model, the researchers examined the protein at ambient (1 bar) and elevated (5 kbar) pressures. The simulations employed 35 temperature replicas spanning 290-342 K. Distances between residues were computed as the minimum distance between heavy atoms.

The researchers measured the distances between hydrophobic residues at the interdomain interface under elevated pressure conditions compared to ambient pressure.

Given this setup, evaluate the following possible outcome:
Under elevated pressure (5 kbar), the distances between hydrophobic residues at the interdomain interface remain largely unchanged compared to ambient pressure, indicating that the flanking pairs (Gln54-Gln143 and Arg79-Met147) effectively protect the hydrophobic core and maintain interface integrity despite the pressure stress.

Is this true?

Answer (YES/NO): NO